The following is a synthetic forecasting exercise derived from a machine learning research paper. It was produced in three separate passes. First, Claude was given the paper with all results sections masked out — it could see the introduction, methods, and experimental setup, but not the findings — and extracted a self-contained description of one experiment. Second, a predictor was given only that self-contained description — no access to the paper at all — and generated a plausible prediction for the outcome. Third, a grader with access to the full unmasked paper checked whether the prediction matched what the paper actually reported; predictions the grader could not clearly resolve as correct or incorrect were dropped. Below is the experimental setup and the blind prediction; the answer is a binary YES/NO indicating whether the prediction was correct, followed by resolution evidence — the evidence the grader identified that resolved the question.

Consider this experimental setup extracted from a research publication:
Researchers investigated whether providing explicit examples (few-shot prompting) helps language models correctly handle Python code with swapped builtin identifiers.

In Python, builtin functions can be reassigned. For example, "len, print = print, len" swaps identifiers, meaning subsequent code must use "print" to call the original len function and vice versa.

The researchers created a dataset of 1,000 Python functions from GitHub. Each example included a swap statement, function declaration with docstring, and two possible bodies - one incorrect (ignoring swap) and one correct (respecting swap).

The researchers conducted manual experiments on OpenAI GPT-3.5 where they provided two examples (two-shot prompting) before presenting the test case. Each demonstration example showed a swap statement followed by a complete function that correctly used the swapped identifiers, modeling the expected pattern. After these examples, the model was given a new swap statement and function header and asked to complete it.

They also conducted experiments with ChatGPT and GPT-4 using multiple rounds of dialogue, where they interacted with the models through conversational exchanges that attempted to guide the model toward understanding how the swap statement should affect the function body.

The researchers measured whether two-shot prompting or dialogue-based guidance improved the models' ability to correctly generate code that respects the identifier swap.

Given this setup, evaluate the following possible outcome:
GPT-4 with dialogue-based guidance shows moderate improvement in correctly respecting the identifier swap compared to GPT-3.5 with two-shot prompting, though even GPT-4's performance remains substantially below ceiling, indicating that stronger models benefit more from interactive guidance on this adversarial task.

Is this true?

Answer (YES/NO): NO